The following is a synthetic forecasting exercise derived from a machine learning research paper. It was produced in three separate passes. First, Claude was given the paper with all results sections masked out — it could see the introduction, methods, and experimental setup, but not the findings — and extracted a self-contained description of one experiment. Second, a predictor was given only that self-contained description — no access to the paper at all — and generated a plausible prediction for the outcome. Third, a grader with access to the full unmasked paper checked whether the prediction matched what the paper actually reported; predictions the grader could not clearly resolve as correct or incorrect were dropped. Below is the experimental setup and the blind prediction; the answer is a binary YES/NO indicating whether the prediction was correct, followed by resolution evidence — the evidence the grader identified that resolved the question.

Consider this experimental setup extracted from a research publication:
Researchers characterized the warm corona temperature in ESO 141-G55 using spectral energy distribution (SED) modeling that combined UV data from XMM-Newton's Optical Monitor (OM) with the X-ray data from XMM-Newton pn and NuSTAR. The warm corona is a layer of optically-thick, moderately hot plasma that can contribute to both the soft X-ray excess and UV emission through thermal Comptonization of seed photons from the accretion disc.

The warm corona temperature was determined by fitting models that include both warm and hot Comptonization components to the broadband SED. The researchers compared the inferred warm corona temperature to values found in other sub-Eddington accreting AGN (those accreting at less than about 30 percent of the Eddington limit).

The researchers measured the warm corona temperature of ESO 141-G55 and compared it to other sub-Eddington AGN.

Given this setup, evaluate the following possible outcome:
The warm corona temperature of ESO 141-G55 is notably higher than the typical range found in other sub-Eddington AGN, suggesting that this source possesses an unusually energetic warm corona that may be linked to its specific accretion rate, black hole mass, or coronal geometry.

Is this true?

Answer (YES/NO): NO